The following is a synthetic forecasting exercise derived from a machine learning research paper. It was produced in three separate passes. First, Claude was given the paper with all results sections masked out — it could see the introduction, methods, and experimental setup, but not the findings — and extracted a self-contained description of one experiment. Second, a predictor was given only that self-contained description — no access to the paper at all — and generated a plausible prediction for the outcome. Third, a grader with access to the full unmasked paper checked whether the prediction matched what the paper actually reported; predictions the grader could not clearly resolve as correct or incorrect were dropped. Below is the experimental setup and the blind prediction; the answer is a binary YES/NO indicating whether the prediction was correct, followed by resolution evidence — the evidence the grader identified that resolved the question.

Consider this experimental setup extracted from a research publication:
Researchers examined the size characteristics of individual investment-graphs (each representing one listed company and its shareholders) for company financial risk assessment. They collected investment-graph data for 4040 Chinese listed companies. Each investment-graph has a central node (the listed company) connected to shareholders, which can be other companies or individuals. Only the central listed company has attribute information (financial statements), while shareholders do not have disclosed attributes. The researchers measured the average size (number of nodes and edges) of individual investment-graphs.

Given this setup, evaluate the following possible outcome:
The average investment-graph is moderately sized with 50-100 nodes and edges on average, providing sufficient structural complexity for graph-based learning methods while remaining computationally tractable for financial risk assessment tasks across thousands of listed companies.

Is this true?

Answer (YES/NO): NO